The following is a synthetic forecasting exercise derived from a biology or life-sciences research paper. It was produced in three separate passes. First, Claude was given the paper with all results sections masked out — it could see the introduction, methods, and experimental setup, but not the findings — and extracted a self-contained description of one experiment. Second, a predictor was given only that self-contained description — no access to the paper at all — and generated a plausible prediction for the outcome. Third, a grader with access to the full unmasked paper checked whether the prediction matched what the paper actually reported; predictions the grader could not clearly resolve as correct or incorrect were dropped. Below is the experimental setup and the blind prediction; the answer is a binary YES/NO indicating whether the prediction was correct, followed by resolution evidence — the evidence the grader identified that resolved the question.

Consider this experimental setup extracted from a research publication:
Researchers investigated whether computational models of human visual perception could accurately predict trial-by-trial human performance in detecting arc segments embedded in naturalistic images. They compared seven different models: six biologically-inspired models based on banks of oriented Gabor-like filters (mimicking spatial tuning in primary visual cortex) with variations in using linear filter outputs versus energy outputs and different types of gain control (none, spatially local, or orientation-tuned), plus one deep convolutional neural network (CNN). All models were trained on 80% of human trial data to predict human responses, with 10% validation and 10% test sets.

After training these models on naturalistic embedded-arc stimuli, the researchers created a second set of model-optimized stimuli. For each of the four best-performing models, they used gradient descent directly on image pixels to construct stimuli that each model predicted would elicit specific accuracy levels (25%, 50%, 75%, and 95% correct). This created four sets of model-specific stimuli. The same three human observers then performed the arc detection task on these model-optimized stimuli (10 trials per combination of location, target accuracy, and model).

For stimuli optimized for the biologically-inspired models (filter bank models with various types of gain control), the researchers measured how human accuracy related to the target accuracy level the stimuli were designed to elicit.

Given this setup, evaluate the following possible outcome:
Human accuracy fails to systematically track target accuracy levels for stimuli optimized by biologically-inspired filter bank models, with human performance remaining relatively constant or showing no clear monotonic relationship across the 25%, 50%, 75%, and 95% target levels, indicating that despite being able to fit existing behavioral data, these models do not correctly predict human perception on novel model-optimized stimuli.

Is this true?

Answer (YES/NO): NO